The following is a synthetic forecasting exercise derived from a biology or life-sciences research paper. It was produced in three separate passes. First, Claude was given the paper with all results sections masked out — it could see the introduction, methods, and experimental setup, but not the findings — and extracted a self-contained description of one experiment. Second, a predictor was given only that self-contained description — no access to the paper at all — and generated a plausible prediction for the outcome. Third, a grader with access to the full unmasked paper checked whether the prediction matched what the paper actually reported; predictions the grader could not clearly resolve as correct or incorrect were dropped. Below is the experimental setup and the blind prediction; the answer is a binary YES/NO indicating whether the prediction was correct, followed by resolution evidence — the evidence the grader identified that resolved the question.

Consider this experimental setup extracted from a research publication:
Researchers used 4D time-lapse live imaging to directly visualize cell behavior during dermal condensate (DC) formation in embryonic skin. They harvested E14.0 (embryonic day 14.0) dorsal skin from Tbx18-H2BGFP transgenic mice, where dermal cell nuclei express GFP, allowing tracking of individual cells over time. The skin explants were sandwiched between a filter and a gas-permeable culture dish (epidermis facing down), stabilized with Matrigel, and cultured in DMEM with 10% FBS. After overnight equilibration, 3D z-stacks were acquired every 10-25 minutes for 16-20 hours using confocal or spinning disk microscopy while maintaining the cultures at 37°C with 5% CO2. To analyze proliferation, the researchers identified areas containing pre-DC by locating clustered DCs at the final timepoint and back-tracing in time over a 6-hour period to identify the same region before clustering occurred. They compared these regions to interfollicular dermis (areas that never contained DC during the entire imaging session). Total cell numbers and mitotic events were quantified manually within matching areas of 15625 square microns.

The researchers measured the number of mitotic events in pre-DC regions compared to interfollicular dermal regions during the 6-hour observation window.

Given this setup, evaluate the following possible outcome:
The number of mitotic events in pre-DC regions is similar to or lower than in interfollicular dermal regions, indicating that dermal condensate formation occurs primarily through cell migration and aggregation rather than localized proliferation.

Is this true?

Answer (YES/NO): YES